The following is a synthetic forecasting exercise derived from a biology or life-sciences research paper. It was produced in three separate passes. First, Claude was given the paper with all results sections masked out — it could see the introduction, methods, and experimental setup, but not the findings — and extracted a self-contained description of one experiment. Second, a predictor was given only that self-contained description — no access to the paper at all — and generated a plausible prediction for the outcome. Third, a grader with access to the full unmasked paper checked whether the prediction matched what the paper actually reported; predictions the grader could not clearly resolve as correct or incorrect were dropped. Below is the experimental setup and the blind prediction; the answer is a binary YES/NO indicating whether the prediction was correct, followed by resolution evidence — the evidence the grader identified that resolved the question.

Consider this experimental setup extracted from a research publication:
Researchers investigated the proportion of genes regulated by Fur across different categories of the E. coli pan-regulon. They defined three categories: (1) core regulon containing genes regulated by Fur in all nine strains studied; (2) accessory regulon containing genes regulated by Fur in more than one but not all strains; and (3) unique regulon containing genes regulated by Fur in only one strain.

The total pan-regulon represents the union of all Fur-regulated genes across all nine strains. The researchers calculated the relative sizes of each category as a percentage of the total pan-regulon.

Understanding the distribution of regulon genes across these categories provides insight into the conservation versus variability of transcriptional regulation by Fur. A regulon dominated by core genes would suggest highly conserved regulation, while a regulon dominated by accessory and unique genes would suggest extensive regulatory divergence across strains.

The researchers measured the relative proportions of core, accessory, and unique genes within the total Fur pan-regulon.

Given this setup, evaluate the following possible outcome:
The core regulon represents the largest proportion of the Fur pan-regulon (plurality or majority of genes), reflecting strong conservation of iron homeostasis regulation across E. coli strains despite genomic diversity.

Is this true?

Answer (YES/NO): NO